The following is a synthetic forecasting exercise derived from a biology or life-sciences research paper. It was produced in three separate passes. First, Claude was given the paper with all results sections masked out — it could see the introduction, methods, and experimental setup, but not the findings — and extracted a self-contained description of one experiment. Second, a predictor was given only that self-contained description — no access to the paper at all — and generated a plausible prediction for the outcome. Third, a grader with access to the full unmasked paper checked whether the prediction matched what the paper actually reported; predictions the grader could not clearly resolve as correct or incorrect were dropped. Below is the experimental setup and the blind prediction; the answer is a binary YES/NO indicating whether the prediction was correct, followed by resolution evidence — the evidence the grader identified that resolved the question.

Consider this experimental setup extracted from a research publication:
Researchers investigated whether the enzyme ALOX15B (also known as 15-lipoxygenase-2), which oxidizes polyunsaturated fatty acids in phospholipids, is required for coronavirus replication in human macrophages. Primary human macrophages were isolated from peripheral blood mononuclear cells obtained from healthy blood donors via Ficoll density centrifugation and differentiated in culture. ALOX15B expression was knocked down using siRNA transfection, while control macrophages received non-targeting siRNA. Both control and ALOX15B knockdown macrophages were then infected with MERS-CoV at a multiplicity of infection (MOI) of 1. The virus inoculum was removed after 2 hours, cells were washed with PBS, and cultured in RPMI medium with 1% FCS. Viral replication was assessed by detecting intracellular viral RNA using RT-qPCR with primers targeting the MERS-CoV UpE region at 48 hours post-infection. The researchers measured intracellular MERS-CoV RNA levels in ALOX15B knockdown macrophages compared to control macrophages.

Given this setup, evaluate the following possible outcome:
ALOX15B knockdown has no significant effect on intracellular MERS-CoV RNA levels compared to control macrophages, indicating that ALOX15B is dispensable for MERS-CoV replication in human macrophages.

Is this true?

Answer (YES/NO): NO